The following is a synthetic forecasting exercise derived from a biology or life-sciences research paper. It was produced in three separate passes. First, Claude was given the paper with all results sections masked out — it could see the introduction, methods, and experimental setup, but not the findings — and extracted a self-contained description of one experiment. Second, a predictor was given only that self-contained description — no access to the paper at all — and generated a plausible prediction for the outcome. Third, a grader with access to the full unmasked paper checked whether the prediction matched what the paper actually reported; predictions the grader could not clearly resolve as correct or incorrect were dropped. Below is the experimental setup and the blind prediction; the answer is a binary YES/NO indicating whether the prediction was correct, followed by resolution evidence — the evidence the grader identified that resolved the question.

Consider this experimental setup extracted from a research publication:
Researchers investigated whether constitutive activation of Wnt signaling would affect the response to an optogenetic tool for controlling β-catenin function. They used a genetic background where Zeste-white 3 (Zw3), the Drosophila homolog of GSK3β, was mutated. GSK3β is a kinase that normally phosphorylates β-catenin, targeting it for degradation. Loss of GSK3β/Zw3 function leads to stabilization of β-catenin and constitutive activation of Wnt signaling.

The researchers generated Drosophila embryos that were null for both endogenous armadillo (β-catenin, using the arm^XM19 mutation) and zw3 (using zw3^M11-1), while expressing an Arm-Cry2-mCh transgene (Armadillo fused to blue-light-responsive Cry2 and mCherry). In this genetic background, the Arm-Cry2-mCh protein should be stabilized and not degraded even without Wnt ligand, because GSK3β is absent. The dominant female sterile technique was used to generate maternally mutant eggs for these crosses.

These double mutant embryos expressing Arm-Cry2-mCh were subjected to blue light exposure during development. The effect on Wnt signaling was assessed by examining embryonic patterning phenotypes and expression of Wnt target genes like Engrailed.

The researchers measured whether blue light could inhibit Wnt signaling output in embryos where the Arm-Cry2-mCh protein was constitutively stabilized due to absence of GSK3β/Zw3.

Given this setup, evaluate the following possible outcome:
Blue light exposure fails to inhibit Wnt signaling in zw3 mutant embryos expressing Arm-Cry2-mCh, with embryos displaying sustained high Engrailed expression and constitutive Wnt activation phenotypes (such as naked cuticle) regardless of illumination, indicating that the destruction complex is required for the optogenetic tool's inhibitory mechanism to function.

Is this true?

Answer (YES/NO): NO